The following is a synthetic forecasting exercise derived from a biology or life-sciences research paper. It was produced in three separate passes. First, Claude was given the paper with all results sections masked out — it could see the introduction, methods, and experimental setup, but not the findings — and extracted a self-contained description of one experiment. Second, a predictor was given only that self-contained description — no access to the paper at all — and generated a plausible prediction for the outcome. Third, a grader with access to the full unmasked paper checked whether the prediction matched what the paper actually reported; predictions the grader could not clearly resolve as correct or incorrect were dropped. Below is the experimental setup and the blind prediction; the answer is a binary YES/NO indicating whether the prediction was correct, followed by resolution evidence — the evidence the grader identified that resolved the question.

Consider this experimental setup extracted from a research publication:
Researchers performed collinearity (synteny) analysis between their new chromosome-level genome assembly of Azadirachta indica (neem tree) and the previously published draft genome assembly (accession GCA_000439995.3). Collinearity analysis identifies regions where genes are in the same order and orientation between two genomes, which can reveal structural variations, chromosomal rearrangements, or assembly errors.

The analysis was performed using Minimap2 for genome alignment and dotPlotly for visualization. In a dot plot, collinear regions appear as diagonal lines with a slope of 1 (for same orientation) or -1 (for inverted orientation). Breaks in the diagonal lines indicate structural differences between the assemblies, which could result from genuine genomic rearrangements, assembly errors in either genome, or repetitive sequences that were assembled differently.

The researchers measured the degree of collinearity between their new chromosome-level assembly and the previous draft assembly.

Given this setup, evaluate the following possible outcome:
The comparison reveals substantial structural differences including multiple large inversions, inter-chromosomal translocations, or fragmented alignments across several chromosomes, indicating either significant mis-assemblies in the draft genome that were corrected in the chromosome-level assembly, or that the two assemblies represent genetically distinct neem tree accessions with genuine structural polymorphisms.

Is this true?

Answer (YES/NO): NO